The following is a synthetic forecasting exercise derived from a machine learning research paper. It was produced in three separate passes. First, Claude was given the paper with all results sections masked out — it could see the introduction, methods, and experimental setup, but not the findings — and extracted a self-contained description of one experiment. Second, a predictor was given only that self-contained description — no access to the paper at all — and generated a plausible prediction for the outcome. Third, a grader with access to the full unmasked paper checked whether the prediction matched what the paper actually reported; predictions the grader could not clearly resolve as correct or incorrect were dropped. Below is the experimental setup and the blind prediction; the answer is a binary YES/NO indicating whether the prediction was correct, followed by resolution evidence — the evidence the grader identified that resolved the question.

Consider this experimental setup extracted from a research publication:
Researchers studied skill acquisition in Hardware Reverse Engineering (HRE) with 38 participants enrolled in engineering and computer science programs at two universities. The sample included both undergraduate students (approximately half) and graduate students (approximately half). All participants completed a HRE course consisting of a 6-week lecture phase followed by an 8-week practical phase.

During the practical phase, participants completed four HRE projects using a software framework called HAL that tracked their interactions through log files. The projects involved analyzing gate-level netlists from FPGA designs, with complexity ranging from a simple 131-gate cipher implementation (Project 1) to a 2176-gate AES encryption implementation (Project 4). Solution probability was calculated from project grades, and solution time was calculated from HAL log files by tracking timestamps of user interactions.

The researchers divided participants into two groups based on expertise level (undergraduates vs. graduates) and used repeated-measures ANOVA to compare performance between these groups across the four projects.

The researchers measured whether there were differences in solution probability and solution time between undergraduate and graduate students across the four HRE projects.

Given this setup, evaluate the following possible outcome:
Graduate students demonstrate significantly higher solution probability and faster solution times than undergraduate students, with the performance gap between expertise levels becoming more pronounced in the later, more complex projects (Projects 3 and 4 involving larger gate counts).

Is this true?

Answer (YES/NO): NO